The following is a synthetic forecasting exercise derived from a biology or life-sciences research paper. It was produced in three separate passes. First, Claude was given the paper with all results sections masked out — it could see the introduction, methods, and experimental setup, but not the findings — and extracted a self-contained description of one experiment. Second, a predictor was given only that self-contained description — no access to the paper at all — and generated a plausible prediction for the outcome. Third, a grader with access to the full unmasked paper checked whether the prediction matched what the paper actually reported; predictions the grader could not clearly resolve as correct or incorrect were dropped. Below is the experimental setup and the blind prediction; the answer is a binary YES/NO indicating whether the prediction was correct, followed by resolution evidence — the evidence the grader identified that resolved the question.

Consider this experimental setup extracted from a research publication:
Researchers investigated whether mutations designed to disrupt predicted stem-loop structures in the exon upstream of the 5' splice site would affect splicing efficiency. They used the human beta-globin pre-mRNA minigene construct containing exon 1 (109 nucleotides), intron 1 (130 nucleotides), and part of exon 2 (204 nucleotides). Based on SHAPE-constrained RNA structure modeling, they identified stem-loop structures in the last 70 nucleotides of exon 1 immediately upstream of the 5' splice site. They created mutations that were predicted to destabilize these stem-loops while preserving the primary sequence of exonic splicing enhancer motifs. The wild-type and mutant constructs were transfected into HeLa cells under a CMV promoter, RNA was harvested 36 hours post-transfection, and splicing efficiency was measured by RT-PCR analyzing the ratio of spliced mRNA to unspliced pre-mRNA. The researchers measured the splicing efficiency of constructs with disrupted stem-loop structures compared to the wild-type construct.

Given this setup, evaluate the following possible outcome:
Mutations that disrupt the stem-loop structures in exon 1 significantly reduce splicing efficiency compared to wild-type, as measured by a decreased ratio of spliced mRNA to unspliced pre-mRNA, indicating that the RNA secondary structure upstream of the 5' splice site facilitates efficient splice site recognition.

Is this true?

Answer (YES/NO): YES